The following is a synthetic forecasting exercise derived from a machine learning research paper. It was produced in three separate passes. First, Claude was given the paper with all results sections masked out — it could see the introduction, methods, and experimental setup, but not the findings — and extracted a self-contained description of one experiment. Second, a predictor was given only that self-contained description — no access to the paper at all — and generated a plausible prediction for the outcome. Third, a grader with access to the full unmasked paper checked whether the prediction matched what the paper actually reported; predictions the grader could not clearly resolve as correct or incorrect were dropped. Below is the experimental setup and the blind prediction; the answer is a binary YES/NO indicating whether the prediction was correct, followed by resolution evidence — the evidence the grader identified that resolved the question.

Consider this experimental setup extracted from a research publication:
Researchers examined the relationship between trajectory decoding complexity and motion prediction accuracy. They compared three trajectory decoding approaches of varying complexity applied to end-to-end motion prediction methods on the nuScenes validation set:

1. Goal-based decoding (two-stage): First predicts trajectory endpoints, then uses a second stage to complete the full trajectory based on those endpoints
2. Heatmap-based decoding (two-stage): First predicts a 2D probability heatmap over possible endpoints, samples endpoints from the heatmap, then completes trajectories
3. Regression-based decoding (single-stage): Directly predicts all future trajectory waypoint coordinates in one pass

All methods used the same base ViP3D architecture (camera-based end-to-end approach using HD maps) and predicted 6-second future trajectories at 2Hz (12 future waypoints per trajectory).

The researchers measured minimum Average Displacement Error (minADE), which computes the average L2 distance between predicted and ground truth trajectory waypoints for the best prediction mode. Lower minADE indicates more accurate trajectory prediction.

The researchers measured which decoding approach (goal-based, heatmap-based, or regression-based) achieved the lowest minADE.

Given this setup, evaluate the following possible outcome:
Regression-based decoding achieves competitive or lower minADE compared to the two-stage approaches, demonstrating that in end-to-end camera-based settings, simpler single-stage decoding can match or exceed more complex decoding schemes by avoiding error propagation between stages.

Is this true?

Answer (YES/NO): YES